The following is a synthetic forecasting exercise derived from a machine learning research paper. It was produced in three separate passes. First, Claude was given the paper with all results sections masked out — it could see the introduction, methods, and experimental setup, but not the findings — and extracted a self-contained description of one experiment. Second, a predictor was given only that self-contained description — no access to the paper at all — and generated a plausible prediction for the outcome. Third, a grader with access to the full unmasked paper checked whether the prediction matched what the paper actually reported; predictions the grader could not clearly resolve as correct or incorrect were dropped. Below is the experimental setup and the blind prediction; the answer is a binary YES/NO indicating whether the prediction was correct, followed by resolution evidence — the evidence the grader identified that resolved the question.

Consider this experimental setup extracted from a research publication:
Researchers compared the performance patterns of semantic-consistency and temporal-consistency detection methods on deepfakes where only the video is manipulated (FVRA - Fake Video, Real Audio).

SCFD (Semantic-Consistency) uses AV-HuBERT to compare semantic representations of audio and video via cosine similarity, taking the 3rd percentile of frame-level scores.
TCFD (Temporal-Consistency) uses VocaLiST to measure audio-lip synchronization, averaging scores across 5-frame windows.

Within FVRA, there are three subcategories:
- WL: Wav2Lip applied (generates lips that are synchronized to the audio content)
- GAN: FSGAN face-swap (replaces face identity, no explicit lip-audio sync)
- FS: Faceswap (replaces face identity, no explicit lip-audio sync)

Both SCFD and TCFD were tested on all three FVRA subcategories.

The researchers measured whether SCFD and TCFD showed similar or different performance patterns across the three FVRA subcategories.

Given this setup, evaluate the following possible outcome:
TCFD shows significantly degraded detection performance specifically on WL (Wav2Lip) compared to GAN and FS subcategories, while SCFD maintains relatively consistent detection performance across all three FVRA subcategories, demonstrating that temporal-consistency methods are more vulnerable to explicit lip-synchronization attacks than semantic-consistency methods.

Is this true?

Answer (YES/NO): NO